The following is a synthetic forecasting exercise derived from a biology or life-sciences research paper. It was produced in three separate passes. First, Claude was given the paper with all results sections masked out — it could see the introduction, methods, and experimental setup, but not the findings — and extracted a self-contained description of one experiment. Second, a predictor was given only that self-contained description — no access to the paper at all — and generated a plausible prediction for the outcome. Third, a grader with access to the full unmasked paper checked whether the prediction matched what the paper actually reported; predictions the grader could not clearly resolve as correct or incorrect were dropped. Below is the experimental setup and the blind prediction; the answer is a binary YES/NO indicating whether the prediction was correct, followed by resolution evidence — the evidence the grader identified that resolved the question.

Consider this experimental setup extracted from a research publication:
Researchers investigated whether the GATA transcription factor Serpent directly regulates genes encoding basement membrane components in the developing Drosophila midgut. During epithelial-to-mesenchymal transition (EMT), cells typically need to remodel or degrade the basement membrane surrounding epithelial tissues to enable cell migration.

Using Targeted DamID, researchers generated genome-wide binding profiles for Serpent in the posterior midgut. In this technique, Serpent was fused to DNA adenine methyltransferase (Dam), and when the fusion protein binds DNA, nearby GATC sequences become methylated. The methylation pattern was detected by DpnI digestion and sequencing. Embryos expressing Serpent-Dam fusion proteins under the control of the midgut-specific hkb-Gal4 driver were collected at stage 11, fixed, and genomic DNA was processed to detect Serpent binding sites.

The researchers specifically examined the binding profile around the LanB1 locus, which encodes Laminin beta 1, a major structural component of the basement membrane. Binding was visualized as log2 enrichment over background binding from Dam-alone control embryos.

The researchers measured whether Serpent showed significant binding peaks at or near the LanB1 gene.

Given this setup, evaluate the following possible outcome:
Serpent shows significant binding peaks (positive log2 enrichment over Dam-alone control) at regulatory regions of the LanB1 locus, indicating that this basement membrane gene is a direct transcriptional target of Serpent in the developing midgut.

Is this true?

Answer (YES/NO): YES